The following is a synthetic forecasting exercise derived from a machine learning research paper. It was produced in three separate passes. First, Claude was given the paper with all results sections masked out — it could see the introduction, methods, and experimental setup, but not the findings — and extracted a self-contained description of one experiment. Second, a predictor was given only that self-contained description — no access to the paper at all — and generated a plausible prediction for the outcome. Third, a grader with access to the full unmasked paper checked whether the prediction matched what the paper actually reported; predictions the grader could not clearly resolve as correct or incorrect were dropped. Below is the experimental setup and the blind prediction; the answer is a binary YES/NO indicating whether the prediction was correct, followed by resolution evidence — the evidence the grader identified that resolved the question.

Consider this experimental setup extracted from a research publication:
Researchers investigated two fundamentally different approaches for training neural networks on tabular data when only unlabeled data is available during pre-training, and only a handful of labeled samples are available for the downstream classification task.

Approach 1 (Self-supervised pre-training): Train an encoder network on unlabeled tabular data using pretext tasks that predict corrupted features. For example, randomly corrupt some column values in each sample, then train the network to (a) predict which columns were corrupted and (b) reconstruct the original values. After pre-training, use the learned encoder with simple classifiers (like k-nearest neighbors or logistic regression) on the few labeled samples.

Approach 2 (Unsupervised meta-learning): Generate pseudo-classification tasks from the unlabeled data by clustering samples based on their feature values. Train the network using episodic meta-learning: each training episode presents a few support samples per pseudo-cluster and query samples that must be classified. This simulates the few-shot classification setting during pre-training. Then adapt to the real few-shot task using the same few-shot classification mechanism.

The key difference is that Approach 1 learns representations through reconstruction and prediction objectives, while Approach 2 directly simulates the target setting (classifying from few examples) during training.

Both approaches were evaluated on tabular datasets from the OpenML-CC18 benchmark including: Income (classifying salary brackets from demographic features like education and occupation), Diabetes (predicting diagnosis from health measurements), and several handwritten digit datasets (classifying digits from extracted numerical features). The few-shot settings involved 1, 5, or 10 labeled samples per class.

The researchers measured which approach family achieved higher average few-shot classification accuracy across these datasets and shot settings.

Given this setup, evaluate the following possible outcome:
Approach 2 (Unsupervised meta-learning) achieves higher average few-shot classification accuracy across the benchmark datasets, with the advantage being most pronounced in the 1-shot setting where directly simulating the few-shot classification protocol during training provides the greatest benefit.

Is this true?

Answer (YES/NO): NO